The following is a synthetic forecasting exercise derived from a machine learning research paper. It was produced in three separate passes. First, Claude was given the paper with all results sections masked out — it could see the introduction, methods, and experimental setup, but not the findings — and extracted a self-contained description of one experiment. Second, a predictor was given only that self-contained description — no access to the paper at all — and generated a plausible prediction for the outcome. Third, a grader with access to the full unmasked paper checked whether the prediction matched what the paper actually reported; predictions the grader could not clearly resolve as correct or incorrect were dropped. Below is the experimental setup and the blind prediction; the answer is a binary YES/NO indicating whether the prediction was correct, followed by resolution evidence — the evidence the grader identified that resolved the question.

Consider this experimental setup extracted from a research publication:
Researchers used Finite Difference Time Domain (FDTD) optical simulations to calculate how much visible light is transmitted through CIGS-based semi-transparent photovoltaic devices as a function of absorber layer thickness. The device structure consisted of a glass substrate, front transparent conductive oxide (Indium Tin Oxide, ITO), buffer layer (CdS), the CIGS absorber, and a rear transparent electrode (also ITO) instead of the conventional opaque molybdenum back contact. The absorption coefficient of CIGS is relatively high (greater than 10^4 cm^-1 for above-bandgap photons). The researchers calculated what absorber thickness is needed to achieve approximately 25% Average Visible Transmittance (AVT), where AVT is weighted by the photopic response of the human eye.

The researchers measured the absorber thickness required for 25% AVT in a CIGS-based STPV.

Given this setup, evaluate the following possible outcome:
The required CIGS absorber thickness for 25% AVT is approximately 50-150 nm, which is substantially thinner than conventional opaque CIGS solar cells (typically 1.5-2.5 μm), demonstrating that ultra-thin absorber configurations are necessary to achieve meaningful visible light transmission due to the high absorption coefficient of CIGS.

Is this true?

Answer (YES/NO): NO